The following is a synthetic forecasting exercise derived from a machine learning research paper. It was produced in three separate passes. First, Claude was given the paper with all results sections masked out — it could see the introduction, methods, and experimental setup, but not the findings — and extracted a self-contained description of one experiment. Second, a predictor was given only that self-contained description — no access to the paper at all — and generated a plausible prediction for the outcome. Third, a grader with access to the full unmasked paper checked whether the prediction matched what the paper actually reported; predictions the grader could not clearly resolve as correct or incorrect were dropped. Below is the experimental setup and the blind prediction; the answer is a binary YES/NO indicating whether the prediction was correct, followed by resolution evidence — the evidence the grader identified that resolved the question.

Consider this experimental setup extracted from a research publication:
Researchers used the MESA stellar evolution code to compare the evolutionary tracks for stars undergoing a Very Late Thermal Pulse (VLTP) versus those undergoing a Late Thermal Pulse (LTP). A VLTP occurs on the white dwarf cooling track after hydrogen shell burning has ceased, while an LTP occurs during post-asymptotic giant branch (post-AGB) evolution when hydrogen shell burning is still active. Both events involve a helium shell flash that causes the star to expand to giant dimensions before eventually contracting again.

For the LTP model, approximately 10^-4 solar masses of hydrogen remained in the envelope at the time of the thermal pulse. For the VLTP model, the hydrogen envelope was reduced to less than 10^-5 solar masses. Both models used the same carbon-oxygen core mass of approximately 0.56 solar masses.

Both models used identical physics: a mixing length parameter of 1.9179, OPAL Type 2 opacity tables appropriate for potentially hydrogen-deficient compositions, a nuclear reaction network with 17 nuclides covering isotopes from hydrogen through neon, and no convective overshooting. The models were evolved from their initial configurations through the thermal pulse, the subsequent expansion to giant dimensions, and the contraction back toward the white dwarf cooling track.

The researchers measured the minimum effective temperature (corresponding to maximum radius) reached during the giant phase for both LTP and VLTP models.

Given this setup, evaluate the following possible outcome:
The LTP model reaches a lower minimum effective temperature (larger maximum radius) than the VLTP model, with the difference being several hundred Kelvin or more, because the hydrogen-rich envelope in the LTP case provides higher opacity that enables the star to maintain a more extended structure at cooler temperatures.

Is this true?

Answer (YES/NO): YES